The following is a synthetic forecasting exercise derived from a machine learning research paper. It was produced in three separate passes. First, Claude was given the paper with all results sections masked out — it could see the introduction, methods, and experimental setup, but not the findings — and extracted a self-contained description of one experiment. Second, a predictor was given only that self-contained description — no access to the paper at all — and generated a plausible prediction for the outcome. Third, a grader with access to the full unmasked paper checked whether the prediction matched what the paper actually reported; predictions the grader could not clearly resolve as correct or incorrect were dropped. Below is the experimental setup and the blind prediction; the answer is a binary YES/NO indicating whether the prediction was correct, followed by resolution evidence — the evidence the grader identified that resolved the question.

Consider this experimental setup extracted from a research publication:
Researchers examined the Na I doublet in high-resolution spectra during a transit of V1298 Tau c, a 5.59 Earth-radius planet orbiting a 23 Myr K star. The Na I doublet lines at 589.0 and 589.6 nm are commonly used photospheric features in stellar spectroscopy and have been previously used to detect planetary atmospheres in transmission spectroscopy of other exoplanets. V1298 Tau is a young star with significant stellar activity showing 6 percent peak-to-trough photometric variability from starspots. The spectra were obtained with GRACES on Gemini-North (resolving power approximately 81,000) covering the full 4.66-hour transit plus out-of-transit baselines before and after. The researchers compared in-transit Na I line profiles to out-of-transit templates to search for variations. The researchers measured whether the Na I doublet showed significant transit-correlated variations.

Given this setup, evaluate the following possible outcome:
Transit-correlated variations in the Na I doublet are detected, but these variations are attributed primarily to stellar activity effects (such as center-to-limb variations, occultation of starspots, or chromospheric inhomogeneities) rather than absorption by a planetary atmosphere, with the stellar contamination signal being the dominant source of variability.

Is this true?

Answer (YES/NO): NO